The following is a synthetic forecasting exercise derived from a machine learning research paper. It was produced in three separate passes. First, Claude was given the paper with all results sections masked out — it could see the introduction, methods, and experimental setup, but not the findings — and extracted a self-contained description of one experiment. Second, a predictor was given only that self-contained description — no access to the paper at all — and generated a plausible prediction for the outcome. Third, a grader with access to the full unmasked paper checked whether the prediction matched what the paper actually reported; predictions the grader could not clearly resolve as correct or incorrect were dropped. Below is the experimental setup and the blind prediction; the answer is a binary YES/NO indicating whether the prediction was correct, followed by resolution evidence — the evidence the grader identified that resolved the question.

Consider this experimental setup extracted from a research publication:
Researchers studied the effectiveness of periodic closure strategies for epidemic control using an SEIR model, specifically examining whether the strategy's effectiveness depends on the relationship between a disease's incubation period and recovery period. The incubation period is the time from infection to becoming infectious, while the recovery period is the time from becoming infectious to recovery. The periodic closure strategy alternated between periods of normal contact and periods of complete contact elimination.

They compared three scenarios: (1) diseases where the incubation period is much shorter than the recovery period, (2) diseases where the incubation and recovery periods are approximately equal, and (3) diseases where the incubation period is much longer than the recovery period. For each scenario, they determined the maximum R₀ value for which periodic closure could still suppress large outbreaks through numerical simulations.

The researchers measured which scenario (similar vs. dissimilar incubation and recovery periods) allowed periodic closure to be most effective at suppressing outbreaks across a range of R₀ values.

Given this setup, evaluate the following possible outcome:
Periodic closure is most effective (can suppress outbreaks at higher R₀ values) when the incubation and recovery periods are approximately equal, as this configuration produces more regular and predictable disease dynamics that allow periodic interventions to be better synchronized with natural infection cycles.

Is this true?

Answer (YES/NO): YES